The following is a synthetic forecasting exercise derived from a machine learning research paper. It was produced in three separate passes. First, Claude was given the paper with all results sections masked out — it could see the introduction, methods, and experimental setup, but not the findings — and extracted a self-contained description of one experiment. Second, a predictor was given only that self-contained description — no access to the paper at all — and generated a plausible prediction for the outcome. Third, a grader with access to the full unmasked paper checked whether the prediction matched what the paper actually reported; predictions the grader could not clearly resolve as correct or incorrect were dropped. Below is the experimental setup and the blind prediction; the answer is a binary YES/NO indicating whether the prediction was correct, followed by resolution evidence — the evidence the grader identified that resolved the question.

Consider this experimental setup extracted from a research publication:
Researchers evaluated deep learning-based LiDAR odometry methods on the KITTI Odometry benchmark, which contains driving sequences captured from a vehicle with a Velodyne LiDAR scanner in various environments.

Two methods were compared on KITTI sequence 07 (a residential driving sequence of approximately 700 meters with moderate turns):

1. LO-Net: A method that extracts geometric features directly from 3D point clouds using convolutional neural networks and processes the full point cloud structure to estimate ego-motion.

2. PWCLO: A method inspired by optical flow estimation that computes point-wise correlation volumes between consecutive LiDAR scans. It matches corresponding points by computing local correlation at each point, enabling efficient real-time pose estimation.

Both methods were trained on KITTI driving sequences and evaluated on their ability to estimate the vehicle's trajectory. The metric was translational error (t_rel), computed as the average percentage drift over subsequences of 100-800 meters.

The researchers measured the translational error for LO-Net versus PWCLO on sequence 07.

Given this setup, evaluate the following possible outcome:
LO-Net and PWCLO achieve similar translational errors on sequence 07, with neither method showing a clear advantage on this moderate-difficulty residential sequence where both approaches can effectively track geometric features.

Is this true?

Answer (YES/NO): NO